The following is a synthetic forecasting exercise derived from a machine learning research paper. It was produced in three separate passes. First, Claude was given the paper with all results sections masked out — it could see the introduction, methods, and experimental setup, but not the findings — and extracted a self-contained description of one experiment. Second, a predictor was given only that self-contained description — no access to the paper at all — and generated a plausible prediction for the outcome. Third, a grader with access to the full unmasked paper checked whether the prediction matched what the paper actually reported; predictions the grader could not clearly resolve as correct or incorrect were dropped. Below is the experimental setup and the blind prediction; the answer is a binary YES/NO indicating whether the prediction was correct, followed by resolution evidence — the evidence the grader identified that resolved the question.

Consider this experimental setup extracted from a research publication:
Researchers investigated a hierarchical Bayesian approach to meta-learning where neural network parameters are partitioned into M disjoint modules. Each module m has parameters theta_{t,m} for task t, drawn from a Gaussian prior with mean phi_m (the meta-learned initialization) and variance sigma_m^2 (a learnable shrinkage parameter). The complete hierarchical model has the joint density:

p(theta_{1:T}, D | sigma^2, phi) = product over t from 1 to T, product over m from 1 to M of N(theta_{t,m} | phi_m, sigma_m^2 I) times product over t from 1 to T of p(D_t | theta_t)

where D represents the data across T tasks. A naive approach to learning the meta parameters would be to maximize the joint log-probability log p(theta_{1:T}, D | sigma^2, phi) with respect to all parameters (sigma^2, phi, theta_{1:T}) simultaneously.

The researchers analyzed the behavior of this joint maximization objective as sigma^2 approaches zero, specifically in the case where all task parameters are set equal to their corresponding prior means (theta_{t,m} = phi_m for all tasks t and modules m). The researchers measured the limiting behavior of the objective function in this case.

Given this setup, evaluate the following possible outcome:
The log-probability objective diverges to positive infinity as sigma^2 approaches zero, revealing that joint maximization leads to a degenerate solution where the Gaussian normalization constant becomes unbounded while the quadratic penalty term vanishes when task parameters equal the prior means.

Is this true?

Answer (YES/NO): YES